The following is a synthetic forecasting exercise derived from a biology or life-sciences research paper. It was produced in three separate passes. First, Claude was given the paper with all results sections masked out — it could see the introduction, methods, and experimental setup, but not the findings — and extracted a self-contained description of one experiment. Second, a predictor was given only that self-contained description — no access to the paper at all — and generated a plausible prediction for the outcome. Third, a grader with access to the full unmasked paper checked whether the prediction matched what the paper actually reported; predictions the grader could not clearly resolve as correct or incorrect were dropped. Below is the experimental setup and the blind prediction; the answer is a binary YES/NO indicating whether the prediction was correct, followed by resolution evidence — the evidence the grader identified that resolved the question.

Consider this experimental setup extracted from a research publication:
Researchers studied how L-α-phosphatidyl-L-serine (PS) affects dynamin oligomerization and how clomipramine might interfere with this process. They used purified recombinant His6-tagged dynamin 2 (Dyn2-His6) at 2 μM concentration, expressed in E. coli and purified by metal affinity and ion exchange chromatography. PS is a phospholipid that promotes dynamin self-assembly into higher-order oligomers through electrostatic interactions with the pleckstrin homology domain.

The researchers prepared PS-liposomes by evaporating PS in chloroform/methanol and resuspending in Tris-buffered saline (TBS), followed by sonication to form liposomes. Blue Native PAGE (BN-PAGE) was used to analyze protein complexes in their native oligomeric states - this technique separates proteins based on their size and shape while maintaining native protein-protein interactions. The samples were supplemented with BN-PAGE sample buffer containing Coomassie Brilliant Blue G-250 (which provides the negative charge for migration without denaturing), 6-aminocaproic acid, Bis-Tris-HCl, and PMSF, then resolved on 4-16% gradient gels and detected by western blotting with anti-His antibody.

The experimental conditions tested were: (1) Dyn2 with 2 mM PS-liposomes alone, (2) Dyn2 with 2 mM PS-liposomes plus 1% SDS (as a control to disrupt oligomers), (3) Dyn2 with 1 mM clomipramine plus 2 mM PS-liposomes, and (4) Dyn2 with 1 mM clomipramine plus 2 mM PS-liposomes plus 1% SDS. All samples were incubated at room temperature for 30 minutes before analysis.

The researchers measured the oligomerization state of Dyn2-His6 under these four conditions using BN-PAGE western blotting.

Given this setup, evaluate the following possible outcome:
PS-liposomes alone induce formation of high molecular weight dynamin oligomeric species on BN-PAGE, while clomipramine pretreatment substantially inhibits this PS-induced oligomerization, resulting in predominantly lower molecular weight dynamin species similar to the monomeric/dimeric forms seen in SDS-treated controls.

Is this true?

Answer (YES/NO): NO